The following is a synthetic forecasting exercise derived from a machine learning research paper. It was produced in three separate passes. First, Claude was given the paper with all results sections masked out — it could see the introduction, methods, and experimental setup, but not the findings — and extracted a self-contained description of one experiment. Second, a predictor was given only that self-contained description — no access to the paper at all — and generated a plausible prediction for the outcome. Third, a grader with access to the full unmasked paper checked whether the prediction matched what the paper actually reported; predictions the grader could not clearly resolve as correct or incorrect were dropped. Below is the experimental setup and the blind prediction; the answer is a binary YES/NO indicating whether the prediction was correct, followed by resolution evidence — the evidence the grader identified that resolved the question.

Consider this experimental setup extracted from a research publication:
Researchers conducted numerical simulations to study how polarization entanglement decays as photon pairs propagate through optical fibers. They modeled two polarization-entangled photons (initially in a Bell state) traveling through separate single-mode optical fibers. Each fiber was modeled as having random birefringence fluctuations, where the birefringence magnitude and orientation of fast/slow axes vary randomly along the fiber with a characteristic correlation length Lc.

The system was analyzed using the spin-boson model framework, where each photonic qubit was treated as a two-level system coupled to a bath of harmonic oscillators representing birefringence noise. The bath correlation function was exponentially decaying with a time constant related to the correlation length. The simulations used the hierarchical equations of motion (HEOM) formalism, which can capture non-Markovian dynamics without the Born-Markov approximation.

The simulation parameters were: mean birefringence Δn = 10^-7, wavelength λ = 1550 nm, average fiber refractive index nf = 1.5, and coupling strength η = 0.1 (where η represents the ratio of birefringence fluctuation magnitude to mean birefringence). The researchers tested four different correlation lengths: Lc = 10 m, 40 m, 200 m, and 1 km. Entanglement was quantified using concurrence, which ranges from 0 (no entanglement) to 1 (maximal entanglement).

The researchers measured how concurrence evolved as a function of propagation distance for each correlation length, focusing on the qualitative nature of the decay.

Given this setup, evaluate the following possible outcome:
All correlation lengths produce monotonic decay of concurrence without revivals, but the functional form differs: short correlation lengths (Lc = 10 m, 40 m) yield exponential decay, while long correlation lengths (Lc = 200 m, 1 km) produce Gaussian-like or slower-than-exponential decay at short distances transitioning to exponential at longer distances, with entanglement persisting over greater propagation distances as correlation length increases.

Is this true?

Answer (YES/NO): NO